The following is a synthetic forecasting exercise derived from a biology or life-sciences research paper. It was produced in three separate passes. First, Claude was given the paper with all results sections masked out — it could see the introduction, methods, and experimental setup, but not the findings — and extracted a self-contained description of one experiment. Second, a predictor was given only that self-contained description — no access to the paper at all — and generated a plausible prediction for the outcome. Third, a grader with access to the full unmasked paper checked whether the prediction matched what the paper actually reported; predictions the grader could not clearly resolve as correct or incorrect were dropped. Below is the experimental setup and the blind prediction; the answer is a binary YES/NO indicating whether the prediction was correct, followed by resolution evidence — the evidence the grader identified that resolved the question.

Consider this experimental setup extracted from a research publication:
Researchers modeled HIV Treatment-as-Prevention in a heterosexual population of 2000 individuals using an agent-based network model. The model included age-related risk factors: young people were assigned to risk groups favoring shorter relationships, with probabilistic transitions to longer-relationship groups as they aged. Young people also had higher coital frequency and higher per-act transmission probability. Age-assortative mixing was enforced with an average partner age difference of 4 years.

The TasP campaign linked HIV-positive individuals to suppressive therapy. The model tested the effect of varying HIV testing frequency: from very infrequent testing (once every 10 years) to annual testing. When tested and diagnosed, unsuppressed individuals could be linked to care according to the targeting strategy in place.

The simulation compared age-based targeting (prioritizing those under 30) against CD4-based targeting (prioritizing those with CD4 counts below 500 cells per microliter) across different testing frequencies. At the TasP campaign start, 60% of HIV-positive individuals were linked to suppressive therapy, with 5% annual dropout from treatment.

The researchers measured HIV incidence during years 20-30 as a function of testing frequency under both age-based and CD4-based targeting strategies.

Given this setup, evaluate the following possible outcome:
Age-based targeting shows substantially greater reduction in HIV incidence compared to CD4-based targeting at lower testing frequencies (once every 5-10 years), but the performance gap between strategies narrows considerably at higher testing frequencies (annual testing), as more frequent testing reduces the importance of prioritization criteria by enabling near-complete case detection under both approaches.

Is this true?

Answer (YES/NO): NO